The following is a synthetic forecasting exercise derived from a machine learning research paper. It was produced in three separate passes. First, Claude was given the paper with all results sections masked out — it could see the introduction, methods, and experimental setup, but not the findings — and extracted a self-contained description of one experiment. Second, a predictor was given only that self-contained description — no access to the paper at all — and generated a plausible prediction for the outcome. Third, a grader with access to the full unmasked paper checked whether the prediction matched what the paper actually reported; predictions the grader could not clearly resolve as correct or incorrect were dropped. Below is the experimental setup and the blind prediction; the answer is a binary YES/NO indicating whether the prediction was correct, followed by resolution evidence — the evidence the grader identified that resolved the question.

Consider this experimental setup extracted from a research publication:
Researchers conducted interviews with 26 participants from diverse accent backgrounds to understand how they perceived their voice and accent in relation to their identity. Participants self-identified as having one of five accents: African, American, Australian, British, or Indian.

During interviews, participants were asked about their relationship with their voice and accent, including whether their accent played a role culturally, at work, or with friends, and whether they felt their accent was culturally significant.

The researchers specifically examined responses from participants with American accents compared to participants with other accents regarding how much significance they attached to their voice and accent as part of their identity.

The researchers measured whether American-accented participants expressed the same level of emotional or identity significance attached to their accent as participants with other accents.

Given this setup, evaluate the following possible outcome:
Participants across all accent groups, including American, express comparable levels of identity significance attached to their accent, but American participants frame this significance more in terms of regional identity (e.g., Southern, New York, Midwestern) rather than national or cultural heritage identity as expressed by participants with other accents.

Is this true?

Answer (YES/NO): NO